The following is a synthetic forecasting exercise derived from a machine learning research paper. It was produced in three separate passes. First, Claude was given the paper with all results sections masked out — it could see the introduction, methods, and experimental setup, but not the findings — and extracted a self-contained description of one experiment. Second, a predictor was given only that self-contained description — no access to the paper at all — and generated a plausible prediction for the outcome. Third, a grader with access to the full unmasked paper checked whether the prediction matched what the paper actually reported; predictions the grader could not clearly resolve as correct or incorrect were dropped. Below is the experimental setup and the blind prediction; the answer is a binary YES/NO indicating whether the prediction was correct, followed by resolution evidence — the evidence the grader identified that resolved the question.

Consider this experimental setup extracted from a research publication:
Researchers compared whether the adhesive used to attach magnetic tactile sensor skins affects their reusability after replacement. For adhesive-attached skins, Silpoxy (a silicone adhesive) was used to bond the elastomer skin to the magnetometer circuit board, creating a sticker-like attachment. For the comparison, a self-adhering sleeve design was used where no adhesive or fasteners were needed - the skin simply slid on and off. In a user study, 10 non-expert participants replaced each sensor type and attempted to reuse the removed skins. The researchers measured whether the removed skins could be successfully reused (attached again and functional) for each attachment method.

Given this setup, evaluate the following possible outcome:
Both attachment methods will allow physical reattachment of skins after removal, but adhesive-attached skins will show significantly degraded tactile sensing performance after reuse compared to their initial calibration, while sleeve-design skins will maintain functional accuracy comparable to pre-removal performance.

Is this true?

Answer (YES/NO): NO